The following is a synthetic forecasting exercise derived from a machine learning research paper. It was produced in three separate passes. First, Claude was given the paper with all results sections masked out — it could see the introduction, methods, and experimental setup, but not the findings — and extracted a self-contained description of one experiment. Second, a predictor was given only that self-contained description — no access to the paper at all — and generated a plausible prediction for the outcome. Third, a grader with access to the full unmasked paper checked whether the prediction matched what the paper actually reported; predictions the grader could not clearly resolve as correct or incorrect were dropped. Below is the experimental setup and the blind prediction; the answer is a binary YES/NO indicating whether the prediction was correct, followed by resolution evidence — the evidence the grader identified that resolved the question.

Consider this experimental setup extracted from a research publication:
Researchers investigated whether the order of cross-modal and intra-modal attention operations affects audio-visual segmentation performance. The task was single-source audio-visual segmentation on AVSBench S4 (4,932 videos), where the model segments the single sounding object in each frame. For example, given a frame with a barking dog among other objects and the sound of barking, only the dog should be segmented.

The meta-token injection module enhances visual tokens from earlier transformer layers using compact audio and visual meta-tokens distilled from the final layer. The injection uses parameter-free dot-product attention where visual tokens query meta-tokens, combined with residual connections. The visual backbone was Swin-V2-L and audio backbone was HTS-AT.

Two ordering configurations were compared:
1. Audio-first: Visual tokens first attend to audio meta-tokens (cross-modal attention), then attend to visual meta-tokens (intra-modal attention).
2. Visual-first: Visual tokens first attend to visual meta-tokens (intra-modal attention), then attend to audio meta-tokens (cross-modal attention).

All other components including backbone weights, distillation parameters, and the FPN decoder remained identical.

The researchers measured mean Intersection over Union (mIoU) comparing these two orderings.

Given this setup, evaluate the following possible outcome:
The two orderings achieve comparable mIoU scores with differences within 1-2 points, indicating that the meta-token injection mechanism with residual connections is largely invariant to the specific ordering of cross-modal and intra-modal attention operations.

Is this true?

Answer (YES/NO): YES